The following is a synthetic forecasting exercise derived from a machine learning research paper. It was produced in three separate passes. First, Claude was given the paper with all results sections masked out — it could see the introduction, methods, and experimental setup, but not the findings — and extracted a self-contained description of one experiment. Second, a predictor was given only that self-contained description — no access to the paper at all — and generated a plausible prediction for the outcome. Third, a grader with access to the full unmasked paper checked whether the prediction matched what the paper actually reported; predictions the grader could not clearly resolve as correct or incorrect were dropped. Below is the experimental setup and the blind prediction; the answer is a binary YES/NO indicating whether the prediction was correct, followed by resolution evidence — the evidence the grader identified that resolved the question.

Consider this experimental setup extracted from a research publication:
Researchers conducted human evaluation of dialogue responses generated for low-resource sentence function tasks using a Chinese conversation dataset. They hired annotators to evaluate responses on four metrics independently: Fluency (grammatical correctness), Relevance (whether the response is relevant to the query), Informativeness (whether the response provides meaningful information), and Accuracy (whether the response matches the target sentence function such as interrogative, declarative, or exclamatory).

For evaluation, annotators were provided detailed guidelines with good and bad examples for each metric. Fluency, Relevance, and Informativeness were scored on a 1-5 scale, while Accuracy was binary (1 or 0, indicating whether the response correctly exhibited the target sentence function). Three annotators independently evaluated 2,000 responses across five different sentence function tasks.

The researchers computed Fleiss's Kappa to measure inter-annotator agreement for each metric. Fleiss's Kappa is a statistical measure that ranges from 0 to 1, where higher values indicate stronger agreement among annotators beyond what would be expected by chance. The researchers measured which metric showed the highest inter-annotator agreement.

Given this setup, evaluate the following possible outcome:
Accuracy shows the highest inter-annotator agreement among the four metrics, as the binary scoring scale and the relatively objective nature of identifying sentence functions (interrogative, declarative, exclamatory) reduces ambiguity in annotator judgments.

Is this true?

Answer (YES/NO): YES